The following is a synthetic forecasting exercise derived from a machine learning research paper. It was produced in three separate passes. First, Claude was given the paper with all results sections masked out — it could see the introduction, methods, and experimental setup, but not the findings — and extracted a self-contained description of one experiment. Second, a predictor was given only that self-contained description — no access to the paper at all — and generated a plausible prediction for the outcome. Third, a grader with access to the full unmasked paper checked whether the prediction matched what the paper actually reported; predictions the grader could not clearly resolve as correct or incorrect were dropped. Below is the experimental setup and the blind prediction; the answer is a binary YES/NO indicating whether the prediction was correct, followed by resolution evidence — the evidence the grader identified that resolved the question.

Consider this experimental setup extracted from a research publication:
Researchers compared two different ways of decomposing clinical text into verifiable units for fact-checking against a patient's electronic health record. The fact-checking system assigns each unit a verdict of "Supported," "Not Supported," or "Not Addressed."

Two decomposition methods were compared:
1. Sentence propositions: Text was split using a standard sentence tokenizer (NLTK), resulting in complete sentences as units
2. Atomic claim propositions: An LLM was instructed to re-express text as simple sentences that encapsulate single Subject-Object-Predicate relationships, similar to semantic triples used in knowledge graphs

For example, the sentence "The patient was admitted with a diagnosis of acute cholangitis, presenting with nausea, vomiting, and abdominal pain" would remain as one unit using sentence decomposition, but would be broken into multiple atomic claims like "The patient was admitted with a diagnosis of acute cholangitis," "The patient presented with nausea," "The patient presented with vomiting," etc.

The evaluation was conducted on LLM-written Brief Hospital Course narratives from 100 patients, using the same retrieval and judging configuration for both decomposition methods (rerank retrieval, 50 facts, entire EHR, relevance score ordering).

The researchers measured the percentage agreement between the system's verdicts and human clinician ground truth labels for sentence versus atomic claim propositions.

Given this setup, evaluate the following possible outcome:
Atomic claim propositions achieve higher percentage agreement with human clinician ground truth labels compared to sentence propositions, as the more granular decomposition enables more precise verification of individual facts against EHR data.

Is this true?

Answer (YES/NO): NO